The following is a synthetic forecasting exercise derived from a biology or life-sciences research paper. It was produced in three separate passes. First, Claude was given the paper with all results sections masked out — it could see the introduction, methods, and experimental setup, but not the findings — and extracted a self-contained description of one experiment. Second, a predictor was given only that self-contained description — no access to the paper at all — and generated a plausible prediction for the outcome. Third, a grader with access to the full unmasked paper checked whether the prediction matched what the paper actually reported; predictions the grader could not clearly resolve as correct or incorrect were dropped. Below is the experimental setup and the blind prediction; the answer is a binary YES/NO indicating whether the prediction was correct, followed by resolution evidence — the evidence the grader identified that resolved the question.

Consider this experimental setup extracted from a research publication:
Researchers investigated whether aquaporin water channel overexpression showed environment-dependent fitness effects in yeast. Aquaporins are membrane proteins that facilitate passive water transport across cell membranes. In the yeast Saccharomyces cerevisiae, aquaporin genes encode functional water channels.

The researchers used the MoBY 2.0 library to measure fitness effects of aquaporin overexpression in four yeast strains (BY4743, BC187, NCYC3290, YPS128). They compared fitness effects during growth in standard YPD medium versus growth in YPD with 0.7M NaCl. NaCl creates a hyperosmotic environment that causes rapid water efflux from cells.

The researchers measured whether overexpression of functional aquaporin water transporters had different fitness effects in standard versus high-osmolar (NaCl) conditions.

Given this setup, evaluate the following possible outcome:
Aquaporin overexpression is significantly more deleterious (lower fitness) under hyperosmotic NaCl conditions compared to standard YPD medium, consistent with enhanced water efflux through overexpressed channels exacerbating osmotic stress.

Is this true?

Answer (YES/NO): YES